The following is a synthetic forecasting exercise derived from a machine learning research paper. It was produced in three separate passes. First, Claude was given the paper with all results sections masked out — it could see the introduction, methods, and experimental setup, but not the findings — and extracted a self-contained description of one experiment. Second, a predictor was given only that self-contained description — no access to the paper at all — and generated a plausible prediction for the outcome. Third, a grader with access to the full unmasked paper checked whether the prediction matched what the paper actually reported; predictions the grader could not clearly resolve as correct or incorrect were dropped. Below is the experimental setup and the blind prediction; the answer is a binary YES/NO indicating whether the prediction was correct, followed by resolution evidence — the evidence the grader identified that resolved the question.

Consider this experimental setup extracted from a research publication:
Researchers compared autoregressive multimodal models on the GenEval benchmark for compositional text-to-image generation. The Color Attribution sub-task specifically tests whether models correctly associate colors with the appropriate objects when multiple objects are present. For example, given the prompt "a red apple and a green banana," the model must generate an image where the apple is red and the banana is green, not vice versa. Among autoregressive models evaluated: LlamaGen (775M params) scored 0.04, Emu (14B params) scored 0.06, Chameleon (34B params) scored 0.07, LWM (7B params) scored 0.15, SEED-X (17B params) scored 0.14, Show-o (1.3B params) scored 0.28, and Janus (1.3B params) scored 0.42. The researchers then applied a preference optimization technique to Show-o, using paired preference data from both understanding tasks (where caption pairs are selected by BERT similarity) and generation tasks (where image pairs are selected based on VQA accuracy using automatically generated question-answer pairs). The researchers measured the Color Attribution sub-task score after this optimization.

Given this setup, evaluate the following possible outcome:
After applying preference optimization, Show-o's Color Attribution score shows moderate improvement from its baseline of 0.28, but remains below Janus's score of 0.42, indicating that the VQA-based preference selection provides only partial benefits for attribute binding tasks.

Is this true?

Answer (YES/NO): NO